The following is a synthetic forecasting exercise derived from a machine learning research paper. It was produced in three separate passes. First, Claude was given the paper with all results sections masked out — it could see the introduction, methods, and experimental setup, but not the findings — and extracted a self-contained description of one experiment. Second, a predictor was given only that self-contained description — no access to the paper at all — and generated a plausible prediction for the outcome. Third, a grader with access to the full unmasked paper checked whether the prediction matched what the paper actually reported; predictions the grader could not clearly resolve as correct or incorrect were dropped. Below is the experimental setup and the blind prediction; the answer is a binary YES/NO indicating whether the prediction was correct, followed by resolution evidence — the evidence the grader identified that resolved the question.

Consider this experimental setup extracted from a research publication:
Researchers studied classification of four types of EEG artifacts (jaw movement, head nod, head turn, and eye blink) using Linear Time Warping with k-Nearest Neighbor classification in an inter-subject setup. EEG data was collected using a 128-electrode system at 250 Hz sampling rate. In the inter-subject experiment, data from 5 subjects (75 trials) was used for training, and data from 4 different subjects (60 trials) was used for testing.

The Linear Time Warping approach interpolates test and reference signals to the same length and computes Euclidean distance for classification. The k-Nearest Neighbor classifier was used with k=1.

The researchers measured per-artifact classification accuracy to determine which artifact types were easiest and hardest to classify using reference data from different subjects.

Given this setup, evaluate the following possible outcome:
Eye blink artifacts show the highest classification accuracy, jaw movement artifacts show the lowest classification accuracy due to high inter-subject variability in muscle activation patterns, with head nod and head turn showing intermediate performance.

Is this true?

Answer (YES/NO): NO